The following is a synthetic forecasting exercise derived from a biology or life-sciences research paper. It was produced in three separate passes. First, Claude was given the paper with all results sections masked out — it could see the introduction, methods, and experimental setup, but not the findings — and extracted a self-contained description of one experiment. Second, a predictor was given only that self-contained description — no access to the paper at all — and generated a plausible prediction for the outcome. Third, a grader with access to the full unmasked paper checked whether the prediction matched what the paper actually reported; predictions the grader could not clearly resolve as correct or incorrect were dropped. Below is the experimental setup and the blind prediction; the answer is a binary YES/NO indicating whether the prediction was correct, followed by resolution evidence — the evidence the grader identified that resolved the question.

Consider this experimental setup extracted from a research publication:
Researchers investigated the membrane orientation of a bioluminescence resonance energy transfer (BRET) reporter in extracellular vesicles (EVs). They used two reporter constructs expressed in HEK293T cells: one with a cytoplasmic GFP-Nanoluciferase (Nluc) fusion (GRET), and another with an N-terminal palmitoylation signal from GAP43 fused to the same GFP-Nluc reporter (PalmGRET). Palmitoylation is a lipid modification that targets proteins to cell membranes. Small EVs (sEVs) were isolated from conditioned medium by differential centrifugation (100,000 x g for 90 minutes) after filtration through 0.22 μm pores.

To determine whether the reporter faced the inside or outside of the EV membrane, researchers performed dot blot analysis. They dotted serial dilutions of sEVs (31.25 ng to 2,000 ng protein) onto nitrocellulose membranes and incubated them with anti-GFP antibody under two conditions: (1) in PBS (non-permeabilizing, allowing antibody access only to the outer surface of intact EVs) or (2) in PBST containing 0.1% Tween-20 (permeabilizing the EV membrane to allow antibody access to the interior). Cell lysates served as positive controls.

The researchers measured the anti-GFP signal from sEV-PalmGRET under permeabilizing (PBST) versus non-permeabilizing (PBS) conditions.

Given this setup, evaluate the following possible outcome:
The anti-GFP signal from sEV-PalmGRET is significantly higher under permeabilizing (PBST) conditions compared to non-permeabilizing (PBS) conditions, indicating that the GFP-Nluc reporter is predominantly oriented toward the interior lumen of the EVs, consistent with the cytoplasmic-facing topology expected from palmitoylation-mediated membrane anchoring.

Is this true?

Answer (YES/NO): YES